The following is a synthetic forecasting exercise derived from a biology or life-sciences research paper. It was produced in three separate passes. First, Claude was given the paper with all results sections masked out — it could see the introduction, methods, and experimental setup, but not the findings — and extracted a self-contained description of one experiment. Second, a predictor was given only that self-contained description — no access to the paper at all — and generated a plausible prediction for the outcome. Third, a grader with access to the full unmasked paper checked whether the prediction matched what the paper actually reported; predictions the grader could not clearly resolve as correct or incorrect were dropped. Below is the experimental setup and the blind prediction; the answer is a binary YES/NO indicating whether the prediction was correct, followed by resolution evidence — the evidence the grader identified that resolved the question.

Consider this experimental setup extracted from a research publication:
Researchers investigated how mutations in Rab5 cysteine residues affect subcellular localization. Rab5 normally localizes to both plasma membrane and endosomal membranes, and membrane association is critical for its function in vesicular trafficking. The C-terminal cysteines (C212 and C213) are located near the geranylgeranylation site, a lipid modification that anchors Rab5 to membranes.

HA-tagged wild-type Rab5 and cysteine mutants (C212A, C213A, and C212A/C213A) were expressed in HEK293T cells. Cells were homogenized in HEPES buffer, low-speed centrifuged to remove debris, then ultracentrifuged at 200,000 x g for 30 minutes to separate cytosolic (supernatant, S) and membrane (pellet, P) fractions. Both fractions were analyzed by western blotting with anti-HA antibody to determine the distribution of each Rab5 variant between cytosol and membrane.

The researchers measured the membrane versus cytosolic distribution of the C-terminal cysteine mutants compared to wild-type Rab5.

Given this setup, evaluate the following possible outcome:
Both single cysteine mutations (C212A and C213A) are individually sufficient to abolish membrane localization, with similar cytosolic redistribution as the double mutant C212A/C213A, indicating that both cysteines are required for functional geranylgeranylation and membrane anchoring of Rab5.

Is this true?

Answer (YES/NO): NO